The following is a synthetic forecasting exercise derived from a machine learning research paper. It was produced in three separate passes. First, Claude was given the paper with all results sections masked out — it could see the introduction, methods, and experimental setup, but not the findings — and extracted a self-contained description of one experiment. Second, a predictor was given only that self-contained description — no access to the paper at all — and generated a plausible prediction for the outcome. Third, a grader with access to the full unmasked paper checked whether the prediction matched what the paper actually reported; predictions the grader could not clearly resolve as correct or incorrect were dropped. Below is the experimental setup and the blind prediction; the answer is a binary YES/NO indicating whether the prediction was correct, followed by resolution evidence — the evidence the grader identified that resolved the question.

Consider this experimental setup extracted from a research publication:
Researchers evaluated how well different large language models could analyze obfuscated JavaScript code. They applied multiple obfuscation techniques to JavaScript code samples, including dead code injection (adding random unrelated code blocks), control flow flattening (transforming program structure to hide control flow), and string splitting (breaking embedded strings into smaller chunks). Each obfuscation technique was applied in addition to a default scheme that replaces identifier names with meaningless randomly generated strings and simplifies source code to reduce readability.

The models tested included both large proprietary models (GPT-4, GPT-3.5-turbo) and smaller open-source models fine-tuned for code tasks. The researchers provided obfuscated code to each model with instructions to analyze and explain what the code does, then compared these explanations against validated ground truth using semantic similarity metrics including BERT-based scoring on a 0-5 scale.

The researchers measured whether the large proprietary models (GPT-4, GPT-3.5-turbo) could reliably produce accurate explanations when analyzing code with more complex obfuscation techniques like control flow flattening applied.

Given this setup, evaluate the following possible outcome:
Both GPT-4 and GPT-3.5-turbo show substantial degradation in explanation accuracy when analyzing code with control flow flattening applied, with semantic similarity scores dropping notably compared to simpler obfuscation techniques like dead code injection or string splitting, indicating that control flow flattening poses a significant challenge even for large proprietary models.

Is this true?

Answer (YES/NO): NO